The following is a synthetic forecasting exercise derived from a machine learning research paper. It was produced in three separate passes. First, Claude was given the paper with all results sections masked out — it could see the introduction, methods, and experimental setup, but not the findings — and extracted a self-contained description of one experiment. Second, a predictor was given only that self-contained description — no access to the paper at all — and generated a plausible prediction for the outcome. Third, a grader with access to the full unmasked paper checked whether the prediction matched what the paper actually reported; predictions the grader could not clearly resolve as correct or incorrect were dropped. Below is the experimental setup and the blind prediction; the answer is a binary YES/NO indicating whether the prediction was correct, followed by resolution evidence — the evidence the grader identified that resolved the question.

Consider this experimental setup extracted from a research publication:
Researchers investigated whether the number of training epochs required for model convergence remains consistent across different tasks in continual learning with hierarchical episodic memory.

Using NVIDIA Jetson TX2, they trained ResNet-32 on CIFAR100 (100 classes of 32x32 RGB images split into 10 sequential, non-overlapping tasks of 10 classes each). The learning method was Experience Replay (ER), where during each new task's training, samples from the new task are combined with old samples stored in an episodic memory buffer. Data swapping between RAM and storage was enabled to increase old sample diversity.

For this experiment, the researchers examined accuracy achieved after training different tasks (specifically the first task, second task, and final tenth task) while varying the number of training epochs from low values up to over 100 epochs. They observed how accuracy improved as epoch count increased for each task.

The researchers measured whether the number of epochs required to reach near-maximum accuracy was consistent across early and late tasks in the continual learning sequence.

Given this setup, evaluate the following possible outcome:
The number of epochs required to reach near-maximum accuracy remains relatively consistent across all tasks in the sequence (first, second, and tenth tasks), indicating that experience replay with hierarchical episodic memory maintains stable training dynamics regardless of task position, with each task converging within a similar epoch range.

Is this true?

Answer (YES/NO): YES